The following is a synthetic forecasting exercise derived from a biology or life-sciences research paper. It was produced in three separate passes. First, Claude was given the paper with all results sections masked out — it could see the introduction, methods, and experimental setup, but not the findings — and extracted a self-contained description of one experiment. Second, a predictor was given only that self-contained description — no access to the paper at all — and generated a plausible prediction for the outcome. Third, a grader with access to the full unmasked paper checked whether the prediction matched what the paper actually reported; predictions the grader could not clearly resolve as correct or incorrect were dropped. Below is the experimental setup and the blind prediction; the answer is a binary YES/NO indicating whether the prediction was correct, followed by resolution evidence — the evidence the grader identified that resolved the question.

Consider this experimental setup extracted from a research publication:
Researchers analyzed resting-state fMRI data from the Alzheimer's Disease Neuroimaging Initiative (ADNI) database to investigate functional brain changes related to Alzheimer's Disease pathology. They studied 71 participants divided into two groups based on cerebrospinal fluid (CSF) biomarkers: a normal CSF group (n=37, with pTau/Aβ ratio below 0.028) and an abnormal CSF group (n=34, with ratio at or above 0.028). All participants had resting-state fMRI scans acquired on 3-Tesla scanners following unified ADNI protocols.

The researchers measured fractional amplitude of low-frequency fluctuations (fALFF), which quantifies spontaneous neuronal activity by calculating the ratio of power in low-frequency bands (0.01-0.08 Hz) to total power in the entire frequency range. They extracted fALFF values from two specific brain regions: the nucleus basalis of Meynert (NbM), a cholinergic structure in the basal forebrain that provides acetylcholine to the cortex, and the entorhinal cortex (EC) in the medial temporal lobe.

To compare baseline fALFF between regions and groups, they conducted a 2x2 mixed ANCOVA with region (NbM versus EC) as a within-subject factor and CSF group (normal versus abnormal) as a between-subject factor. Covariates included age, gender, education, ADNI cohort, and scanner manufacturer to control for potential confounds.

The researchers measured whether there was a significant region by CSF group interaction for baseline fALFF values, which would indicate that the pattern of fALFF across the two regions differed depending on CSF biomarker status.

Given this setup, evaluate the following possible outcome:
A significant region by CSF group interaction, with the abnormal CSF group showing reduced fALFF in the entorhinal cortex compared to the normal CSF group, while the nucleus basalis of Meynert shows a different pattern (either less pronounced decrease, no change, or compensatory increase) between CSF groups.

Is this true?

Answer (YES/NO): NO